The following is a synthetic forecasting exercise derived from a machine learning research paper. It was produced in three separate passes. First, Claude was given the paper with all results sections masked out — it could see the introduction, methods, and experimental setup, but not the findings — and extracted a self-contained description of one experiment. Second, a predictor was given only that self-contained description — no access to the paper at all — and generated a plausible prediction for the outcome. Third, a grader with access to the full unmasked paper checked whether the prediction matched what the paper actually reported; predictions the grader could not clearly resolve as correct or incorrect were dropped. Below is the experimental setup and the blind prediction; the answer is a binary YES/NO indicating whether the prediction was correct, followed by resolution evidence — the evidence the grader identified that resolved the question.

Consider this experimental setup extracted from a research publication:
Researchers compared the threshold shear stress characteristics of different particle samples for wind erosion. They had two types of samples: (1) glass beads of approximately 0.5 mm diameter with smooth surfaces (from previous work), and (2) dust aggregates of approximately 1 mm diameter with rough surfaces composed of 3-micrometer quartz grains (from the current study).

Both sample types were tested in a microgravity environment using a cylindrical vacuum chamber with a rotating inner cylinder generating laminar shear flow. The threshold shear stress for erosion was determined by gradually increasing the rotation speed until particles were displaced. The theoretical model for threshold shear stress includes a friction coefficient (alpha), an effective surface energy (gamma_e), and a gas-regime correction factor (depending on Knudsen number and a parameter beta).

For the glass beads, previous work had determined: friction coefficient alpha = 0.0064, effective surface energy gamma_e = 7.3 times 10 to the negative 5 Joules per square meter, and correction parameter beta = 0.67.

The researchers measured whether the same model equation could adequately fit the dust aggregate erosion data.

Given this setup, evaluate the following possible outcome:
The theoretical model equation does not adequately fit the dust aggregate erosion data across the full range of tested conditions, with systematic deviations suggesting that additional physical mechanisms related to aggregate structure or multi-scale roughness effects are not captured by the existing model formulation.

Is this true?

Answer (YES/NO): NO